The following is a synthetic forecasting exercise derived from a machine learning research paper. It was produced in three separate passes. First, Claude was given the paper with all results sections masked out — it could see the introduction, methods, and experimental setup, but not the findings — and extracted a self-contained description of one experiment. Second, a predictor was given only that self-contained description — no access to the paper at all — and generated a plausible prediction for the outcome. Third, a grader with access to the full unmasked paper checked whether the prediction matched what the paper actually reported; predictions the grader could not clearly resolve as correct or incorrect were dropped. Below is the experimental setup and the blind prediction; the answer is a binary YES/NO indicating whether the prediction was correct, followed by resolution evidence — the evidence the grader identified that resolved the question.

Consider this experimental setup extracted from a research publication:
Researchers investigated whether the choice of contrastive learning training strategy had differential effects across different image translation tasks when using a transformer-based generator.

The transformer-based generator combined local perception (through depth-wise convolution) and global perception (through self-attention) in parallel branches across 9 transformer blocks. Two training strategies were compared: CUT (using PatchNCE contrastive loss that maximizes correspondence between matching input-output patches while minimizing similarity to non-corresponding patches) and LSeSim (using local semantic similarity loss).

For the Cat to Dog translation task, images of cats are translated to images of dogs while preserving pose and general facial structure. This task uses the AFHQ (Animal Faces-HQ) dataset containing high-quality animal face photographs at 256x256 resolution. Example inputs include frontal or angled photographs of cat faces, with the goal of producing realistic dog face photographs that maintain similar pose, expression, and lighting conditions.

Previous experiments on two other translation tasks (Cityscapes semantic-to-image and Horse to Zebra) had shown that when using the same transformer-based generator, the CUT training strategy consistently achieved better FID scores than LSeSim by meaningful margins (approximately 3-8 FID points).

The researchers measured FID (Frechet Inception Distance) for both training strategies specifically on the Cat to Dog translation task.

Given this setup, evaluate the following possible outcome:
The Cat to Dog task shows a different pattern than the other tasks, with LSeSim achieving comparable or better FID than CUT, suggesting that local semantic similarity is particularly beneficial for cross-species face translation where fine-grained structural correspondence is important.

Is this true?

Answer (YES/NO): YES